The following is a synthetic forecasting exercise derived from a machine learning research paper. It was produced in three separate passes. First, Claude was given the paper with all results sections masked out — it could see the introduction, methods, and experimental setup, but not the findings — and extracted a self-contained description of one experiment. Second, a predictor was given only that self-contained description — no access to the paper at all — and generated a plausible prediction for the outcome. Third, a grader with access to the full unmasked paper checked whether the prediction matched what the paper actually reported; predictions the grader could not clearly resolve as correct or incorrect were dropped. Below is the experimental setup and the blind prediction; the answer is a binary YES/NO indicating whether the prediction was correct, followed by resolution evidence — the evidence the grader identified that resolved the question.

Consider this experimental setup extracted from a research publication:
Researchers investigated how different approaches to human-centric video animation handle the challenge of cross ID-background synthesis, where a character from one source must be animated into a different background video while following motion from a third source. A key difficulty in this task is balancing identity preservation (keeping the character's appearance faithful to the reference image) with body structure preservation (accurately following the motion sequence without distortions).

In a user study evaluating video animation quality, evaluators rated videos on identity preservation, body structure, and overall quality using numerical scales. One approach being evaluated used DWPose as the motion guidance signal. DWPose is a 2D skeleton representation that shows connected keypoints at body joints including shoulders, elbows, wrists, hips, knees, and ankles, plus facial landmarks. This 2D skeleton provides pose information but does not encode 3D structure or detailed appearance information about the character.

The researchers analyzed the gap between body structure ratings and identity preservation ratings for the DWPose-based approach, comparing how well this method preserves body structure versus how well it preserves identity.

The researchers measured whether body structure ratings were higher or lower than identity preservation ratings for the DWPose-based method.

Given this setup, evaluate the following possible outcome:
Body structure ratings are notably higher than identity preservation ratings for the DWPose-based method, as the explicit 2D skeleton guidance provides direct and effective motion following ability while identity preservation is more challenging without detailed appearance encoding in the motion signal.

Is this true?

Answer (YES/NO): NO